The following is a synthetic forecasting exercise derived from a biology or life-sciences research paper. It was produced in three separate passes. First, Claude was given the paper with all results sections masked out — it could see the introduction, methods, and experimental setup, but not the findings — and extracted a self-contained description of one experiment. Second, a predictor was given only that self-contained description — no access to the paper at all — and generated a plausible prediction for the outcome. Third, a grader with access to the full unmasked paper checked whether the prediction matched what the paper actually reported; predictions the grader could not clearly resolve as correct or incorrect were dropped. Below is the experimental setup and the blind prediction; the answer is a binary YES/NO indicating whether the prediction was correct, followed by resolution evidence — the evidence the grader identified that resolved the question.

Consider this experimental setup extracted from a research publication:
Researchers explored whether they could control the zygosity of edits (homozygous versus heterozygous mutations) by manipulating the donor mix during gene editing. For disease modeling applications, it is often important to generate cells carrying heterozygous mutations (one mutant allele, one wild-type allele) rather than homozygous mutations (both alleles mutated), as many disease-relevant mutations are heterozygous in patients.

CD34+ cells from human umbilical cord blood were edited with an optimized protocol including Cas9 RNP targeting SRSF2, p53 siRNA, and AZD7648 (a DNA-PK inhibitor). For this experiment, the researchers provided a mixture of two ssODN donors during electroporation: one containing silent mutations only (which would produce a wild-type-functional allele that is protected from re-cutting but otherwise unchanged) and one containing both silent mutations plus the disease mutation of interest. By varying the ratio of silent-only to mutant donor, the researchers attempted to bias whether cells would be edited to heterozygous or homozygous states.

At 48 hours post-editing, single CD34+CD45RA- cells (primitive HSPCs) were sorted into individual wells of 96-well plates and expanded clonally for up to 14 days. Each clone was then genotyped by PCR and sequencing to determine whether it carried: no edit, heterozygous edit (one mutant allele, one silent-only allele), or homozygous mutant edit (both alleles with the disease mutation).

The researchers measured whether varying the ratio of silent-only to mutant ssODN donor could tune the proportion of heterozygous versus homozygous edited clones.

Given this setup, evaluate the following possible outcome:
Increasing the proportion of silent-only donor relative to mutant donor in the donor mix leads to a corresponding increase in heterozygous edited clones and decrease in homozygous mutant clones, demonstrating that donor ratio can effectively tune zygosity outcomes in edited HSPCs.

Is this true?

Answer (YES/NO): YES